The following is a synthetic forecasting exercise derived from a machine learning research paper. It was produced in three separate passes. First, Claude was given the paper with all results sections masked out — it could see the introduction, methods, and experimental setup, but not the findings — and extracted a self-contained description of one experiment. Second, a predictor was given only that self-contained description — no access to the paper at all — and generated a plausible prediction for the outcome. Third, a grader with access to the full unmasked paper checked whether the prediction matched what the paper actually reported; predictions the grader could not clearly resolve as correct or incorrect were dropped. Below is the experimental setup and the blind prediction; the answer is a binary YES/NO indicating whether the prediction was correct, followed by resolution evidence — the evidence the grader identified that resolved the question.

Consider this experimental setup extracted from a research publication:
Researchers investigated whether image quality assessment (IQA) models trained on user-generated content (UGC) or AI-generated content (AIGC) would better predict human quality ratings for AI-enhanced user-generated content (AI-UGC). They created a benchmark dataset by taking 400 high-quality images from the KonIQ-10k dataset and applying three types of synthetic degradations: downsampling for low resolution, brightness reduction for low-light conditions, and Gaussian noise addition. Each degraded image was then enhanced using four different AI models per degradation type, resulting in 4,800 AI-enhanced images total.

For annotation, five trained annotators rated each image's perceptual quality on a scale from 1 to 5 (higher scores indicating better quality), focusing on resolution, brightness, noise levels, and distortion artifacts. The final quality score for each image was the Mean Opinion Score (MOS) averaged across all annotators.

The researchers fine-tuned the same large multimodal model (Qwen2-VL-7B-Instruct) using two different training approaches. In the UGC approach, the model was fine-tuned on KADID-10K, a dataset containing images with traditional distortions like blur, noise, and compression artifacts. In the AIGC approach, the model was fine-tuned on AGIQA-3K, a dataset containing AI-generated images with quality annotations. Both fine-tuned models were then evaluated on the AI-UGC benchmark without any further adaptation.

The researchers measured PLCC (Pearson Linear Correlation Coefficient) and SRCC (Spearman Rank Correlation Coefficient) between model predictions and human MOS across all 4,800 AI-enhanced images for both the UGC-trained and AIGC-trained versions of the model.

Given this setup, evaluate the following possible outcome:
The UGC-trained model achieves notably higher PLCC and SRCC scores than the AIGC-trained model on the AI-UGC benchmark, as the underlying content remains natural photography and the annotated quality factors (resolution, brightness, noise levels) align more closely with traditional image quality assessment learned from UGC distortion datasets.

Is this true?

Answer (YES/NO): YES